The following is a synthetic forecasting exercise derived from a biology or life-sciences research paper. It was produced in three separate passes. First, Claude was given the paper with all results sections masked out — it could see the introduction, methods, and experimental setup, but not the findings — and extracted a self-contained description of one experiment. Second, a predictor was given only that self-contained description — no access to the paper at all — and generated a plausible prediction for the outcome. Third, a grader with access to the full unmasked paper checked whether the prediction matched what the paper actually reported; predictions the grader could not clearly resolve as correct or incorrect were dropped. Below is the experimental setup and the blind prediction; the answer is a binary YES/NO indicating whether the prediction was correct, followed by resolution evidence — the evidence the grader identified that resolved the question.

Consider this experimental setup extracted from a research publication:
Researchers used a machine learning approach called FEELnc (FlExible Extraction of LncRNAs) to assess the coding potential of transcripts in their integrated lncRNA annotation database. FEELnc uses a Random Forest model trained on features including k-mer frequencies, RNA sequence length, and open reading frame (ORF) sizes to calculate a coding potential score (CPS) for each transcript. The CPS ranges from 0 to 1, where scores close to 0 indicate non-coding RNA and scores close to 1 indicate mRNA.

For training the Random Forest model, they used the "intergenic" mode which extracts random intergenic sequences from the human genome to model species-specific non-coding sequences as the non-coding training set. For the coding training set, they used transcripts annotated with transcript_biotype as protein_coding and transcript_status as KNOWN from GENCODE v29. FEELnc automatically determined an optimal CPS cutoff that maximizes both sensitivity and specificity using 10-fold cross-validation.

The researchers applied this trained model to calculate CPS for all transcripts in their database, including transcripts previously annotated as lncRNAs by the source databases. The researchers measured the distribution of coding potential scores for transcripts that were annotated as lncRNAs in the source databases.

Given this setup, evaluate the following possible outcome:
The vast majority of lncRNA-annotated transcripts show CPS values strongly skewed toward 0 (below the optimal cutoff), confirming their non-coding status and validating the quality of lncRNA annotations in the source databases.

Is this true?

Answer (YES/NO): NO